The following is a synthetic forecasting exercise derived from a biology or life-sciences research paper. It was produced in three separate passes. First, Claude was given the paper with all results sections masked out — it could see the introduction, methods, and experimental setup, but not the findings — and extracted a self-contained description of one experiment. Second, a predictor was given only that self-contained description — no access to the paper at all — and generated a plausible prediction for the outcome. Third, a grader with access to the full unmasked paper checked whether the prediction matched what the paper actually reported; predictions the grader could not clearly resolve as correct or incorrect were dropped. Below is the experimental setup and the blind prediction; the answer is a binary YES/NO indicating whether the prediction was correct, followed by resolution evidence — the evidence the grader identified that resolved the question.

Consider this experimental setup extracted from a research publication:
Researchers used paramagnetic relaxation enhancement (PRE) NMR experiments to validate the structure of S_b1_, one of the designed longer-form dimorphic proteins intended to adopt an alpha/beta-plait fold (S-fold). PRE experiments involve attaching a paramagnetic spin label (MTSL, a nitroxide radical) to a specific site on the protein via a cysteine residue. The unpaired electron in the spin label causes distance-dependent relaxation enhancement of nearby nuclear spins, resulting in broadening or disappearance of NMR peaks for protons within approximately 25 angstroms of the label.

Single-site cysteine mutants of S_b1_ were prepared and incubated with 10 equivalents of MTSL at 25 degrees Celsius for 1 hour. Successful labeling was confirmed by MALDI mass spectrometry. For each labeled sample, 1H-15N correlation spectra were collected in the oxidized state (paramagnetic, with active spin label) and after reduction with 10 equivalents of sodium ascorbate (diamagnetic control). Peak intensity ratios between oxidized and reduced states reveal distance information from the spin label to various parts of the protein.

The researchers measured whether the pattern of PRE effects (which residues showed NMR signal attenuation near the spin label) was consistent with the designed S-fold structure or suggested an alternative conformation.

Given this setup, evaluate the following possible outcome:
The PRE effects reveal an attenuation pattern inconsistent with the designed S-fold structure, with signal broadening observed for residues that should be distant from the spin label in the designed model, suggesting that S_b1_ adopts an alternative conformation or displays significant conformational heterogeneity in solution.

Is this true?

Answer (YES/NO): YES